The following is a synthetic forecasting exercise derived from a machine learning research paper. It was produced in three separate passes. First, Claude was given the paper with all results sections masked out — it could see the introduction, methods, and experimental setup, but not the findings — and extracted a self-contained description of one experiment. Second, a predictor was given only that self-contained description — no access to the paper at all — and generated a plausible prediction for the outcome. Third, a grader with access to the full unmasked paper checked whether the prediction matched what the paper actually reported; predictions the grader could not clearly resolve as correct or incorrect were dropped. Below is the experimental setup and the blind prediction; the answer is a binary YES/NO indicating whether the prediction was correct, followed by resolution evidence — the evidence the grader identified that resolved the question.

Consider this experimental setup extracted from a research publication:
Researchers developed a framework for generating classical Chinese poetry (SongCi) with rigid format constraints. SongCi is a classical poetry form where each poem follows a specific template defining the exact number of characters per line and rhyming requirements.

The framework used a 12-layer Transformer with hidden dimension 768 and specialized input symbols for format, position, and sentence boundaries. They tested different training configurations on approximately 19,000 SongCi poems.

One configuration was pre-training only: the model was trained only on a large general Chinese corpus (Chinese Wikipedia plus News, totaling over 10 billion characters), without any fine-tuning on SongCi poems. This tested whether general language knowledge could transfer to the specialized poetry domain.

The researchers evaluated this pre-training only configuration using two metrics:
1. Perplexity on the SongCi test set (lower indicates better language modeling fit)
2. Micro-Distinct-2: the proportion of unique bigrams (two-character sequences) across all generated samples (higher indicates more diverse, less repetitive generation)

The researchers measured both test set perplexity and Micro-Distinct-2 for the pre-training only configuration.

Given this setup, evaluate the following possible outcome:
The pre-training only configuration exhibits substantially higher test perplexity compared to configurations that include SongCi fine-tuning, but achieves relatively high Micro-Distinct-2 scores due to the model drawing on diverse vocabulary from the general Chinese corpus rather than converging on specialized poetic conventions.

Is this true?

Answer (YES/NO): YES